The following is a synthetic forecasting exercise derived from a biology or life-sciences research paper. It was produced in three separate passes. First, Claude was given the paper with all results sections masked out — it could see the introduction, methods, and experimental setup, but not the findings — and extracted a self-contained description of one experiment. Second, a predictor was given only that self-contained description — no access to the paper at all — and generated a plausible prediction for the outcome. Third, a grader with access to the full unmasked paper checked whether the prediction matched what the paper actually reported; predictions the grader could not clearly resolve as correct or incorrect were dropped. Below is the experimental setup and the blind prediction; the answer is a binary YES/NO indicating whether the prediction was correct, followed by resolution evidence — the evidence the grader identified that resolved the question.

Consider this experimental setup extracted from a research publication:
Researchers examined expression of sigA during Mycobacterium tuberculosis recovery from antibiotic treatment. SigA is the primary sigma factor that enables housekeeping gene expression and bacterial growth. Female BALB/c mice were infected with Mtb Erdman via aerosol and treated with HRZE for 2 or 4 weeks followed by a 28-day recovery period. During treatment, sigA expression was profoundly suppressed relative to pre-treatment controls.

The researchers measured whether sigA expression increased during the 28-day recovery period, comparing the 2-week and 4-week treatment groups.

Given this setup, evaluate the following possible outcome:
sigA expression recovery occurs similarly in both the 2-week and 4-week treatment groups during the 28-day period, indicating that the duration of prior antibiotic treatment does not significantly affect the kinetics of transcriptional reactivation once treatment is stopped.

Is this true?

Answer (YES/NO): NO